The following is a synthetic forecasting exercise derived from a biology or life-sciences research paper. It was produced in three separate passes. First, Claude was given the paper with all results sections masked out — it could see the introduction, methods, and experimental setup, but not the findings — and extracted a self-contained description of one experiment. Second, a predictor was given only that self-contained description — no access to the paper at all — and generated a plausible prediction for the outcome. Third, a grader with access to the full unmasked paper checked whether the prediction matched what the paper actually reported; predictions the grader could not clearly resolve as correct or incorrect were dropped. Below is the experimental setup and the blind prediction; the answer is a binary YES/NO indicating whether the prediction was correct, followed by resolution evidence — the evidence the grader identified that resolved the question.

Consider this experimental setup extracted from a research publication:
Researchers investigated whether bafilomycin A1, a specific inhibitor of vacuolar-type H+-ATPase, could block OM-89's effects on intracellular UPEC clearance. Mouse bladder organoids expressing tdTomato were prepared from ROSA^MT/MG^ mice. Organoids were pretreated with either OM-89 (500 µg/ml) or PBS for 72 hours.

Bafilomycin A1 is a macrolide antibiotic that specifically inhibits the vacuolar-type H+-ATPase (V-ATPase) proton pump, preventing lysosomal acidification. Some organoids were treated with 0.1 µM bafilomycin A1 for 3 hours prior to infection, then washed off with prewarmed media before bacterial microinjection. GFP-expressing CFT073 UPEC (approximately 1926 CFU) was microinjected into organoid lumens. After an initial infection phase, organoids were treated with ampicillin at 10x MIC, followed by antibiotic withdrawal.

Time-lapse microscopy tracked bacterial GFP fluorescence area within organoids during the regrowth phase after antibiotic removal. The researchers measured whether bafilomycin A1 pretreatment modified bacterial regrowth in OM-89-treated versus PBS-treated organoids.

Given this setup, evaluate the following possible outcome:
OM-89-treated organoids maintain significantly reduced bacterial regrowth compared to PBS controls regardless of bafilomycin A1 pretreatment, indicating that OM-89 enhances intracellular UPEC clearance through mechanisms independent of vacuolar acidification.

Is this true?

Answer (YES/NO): NO